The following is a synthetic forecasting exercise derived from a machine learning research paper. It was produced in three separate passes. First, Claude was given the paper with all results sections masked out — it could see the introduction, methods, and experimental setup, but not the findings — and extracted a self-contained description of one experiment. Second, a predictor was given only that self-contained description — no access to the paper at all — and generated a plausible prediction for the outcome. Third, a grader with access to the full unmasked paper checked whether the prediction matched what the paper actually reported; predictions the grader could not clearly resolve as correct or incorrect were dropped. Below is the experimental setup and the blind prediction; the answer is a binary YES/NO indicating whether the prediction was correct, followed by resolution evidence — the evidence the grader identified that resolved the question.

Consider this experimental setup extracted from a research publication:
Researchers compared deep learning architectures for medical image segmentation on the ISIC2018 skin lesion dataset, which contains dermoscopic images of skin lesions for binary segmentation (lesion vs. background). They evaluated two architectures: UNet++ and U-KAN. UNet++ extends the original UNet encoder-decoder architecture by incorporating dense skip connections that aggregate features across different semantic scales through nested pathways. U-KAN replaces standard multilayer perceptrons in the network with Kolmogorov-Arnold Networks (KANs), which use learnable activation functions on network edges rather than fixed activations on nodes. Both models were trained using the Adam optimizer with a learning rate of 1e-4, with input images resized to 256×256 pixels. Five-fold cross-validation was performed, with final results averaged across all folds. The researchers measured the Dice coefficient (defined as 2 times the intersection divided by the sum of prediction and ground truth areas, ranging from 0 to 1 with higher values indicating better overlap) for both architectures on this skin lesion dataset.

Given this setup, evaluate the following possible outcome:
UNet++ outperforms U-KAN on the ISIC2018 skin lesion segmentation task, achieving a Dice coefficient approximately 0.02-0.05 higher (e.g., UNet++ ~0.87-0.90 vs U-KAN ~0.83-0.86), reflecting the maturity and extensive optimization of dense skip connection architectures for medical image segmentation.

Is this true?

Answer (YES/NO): NO